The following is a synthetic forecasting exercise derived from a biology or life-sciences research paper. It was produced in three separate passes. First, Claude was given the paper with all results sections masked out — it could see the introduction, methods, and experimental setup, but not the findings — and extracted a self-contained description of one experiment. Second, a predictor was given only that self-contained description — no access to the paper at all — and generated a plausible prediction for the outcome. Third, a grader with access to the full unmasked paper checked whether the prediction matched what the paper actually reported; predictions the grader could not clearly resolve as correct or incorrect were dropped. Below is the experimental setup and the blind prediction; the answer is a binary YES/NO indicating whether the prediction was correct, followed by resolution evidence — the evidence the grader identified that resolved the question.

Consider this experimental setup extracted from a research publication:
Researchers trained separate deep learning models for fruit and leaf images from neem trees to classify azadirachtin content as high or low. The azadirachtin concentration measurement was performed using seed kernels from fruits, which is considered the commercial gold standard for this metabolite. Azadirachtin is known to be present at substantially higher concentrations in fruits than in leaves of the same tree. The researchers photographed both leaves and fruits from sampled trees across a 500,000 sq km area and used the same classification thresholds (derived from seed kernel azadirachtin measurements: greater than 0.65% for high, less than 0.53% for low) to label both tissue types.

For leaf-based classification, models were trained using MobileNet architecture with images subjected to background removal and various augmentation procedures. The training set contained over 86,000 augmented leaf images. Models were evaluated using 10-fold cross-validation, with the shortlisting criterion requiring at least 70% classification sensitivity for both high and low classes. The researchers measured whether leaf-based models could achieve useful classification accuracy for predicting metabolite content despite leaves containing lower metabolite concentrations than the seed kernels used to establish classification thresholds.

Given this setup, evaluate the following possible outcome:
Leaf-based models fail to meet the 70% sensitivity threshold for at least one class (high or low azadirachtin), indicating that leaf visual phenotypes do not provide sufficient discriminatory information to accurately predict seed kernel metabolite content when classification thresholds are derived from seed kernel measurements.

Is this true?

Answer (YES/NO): NO